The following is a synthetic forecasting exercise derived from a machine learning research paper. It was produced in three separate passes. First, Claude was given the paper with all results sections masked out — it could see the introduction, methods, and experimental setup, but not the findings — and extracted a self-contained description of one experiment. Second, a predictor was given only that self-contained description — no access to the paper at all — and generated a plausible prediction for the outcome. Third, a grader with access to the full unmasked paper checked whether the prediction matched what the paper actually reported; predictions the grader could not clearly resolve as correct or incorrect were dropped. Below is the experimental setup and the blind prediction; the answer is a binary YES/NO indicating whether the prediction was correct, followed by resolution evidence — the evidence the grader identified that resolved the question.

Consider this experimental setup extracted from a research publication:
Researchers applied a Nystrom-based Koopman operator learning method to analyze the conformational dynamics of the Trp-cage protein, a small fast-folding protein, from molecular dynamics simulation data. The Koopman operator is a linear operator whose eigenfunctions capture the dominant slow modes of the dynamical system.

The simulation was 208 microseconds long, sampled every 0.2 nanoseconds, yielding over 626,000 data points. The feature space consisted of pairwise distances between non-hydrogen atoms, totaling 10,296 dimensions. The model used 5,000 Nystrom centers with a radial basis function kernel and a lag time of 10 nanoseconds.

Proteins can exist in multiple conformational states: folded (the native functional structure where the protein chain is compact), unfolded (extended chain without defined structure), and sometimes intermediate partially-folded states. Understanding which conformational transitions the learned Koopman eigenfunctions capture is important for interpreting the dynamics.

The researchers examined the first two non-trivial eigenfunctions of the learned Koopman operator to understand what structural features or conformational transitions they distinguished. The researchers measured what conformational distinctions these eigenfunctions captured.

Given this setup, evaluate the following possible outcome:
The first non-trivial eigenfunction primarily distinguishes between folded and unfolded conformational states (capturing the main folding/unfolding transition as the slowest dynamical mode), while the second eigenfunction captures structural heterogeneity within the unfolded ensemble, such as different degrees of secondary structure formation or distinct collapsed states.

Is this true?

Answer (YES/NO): NO